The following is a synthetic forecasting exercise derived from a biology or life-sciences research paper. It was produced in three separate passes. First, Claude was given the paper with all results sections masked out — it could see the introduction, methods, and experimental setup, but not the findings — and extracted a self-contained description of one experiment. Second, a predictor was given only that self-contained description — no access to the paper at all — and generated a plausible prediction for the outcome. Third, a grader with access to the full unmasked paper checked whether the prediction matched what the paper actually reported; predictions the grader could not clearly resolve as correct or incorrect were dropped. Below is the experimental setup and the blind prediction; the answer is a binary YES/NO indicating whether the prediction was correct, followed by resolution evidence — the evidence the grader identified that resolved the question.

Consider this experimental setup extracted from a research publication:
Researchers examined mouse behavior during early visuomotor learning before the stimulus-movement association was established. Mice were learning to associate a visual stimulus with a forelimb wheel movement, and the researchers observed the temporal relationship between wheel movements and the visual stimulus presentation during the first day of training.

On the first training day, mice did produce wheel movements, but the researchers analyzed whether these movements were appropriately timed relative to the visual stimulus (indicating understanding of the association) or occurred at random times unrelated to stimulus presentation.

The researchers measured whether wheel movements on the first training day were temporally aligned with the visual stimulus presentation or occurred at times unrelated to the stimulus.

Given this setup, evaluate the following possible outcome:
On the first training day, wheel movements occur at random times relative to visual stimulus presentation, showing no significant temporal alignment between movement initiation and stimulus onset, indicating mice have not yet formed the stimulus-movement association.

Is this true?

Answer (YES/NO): YES